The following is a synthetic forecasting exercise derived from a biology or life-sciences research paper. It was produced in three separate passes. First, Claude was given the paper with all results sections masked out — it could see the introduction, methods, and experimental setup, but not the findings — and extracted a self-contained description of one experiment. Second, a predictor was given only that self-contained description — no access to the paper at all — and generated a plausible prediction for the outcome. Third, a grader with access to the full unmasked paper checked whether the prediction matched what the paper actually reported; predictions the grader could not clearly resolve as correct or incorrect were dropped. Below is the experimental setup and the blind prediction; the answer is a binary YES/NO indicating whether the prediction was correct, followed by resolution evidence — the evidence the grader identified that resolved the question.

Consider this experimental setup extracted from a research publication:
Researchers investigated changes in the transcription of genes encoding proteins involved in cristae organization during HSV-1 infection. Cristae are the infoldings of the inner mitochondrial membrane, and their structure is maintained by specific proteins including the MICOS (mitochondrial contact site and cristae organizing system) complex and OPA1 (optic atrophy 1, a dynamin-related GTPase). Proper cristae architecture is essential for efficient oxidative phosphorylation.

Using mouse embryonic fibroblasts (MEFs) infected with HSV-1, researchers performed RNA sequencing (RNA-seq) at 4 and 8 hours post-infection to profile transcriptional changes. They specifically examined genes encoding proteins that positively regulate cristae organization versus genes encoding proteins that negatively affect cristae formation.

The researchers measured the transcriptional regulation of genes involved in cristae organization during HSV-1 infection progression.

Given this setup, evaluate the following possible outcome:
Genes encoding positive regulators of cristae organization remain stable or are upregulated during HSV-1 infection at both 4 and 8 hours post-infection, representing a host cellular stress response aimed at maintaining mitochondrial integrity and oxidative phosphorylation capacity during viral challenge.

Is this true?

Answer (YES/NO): YES